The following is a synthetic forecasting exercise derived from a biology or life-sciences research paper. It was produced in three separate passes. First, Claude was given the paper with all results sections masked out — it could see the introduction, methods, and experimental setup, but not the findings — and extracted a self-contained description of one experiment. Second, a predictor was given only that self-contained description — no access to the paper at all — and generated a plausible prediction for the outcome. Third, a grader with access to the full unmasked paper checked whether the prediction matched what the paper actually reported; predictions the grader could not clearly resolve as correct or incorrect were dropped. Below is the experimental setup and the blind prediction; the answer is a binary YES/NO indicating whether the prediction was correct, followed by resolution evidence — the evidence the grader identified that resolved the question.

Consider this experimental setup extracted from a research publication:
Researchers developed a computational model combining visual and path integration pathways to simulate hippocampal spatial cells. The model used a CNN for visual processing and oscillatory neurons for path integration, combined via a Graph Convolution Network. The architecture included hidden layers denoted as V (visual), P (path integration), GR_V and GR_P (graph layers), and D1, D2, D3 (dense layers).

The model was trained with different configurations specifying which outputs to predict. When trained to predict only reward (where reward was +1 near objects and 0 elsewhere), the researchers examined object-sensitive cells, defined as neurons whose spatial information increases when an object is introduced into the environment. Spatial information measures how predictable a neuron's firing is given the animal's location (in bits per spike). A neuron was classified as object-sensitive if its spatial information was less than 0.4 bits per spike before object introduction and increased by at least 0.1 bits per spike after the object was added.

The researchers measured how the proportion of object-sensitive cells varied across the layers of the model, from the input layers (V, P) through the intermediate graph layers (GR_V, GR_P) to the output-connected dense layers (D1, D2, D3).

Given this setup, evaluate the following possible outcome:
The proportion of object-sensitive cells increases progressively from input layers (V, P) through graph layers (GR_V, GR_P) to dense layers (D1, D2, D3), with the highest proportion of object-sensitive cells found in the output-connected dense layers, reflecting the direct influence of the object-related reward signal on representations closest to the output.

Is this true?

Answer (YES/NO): YES